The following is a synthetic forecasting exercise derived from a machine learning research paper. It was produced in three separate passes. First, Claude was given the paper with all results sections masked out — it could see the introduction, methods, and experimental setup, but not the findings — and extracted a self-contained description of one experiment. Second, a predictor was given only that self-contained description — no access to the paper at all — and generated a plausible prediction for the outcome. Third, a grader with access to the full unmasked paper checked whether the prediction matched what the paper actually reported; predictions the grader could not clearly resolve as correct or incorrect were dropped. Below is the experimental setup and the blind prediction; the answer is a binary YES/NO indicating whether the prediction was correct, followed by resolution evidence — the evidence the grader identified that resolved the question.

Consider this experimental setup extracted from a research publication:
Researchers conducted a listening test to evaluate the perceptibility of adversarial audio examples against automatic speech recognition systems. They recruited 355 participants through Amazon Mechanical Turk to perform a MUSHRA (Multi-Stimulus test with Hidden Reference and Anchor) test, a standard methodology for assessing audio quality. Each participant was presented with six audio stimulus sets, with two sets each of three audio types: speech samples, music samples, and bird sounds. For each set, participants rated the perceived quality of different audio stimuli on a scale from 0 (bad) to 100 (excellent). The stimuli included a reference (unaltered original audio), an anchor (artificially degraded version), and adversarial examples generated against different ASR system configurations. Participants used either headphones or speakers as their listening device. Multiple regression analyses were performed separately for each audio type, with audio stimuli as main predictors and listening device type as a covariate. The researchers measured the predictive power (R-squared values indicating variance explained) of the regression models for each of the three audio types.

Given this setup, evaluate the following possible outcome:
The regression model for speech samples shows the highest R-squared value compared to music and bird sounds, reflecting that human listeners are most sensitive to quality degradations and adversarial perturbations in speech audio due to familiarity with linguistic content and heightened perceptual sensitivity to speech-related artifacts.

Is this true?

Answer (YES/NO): YES